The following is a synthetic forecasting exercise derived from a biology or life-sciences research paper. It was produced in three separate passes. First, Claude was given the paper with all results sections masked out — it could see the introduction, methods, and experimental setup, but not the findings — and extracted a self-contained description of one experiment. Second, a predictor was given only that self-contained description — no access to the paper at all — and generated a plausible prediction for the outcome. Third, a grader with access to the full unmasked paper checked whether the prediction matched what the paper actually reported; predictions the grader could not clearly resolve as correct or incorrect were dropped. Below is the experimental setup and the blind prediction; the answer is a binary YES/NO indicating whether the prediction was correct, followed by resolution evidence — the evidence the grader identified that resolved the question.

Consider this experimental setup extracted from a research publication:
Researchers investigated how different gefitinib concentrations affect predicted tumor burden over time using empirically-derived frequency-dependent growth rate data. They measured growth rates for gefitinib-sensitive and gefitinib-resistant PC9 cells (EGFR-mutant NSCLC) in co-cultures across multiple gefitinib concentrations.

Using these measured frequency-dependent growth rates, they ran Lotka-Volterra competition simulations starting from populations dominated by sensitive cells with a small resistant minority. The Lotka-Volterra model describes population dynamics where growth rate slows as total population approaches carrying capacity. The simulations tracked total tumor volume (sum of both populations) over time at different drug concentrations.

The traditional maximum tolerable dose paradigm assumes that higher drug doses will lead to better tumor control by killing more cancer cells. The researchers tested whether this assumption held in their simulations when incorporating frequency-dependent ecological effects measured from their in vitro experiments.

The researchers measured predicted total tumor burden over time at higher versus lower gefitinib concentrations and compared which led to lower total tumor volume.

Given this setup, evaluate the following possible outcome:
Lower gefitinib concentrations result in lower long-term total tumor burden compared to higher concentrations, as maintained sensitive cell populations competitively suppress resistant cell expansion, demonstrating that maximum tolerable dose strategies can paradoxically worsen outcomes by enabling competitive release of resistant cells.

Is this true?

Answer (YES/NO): YES